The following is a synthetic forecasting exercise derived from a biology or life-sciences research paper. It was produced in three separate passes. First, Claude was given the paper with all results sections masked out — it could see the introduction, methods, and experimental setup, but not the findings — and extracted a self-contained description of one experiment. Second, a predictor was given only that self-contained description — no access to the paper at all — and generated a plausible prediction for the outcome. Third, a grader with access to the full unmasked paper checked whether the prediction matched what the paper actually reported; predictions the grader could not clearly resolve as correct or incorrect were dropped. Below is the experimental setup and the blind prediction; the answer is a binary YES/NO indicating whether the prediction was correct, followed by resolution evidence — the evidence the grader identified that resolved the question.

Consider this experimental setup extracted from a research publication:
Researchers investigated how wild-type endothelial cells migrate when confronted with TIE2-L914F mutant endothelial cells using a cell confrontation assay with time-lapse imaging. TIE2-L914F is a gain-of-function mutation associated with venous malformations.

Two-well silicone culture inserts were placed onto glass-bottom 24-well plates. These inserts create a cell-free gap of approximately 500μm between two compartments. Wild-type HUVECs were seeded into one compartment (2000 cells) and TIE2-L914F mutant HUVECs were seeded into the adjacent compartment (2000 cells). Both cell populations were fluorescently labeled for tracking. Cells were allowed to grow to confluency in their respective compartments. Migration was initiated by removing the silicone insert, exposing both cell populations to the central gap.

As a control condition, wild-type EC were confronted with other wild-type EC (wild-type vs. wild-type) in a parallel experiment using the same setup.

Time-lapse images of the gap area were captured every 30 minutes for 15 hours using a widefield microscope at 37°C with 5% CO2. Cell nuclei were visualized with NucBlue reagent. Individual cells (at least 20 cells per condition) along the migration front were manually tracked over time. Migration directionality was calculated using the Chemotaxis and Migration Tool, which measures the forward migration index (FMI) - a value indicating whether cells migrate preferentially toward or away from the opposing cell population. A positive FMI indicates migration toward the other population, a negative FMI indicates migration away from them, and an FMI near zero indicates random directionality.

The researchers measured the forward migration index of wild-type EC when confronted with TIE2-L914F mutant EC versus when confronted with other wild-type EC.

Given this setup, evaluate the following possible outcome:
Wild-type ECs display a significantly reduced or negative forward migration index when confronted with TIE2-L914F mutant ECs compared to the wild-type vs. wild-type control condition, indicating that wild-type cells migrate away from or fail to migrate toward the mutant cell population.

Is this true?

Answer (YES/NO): YES